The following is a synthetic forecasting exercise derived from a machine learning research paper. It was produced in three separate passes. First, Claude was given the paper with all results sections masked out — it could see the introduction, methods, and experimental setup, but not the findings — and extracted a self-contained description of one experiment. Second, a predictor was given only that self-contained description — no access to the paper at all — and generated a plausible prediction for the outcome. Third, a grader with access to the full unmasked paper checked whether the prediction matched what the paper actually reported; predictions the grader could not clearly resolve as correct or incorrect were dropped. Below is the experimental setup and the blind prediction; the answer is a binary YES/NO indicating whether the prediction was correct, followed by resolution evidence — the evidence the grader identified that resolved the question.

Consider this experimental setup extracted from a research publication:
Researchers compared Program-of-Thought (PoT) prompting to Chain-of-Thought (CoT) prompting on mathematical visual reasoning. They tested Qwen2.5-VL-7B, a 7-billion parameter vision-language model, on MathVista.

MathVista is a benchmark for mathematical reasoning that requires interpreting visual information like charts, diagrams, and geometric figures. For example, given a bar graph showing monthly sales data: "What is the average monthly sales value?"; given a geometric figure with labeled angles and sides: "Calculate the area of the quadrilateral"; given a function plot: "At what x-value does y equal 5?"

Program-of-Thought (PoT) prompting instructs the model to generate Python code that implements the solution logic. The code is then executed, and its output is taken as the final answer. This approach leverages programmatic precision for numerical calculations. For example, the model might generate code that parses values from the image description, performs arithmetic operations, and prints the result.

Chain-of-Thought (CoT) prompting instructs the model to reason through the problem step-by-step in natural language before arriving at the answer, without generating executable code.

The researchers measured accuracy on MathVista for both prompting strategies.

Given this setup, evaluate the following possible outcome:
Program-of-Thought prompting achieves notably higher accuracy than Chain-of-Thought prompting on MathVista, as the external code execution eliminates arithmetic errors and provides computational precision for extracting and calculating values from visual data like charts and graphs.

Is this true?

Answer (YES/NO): NO